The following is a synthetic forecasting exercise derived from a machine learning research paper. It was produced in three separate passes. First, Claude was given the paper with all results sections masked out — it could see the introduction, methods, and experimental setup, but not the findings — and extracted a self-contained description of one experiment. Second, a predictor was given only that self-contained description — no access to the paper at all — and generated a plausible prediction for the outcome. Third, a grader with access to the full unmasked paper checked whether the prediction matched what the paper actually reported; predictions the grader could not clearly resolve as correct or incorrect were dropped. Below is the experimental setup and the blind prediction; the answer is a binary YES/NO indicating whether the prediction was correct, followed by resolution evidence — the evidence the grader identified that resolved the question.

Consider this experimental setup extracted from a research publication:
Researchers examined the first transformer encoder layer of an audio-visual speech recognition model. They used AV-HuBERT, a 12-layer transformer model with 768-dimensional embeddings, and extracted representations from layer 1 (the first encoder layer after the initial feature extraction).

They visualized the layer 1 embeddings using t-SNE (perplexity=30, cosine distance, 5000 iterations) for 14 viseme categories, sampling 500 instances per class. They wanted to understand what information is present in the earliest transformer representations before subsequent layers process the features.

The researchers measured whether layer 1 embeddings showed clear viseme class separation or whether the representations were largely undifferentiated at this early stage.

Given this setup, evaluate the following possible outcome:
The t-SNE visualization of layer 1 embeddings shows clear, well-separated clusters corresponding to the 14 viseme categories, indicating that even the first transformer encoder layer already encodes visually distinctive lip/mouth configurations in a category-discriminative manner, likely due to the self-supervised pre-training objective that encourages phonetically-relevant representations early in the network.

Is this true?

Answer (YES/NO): NO